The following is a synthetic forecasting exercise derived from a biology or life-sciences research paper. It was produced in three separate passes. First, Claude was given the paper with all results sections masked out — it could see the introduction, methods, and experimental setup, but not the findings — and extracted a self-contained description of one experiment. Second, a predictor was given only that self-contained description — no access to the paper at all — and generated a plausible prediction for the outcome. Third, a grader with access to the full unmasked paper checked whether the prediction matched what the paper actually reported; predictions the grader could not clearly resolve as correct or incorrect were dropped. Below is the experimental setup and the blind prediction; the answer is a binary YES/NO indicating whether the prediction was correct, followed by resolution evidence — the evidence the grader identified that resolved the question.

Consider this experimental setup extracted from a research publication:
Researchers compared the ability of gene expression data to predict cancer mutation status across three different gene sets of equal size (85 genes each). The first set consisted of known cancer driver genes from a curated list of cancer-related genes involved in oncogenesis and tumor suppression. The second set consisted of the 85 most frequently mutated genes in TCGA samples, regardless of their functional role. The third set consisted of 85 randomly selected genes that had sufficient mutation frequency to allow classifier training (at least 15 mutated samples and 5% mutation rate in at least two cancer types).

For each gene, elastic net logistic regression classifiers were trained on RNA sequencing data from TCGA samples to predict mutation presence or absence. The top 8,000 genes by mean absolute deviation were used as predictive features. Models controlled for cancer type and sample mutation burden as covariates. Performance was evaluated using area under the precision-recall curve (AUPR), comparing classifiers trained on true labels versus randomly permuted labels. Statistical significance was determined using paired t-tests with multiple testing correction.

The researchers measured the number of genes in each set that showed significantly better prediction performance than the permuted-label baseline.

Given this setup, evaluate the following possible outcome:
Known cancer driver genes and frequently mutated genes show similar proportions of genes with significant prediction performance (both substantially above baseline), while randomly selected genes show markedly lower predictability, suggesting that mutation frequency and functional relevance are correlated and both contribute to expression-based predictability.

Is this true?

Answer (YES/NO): NO